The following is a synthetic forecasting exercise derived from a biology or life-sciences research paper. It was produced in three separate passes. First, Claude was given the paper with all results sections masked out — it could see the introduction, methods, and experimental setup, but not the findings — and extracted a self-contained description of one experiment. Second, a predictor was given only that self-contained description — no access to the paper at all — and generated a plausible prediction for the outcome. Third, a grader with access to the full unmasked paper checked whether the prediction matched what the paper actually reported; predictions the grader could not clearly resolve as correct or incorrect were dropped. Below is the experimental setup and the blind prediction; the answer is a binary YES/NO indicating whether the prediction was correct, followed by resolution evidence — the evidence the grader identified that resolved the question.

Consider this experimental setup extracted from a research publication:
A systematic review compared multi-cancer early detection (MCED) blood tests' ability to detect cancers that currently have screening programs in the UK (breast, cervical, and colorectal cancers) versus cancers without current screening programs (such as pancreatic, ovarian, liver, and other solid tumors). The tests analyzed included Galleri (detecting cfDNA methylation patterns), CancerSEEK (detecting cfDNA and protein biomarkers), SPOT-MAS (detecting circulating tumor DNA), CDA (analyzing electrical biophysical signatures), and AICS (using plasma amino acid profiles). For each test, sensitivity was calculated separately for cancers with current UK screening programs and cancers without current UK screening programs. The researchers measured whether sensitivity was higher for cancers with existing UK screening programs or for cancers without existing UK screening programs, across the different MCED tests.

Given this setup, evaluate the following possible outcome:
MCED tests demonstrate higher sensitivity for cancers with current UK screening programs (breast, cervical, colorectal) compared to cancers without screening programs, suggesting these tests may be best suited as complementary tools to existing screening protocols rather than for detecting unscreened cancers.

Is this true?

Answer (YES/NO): NO